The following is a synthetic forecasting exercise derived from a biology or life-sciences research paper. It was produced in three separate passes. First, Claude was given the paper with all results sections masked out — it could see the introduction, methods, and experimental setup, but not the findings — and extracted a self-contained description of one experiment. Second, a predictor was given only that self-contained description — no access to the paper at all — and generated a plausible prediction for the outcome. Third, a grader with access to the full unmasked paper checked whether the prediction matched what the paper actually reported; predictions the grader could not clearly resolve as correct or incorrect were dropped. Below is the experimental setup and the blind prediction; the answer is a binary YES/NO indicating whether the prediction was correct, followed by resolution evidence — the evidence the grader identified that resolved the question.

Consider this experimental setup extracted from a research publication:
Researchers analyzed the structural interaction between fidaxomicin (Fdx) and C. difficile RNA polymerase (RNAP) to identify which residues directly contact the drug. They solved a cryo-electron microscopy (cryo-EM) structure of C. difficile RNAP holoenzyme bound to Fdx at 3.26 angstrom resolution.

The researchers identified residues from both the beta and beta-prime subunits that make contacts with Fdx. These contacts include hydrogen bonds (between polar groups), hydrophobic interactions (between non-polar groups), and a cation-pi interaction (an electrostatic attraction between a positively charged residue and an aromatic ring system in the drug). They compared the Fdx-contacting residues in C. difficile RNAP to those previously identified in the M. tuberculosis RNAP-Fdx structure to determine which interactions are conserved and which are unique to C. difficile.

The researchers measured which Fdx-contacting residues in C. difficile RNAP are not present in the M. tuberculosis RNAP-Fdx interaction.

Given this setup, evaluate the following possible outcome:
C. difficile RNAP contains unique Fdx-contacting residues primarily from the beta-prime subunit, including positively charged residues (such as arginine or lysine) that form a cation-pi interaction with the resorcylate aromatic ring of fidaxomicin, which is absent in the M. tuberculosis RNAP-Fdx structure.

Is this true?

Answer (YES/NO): NO